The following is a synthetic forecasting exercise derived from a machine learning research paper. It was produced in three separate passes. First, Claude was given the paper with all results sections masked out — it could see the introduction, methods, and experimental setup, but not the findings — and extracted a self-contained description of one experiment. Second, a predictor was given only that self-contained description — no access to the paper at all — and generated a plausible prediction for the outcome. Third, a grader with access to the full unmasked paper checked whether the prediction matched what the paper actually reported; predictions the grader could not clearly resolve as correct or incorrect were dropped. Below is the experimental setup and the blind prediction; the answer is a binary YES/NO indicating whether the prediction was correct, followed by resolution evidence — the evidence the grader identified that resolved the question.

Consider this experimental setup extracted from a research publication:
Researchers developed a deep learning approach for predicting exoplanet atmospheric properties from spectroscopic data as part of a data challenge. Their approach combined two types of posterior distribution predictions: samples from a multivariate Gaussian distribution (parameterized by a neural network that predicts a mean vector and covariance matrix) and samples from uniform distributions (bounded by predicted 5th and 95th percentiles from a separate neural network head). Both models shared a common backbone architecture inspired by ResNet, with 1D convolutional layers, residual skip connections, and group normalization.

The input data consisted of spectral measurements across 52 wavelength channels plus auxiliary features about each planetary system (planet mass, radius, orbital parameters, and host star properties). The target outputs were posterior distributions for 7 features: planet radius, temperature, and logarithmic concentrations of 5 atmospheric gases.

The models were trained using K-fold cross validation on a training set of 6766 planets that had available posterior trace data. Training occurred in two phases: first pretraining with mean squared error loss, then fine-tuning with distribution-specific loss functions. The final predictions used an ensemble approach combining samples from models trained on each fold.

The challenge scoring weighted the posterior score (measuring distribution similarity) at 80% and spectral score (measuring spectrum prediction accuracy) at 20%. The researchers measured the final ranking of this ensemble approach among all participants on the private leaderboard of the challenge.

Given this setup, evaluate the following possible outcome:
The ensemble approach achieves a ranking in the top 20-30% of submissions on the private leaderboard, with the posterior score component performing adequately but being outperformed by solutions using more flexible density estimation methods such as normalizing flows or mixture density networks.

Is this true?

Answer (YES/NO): NO